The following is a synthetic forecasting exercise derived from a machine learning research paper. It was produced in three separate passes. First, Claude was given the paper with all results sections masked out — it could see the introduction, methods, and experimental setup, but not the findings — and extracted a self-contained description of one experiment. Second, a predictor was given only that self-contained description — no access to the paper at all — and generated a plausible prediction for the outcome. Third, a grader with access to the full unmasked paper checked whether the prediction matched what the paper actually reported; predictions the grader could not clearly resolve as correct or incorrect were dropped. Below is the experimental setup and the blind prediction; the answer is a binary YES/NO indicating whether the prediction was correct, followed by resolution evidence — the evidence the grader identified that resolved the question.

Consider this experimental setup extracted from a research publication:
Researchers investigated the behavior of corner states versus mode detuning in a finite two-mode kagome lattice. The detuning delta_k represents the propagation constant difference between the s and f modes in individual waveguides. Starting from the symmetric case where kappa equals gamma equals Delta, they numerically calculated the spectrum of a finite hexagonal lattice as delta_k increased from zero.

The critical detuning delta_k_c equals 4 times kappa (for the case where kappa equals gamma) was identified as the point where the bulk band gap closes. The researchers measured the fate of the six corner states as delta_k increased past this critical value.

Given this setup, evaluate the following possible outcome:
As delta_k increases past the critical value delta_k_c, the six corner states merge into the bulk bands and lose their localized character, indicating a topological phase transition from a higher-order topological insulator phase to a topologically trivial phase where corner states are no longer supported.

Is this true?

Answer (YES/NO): YES